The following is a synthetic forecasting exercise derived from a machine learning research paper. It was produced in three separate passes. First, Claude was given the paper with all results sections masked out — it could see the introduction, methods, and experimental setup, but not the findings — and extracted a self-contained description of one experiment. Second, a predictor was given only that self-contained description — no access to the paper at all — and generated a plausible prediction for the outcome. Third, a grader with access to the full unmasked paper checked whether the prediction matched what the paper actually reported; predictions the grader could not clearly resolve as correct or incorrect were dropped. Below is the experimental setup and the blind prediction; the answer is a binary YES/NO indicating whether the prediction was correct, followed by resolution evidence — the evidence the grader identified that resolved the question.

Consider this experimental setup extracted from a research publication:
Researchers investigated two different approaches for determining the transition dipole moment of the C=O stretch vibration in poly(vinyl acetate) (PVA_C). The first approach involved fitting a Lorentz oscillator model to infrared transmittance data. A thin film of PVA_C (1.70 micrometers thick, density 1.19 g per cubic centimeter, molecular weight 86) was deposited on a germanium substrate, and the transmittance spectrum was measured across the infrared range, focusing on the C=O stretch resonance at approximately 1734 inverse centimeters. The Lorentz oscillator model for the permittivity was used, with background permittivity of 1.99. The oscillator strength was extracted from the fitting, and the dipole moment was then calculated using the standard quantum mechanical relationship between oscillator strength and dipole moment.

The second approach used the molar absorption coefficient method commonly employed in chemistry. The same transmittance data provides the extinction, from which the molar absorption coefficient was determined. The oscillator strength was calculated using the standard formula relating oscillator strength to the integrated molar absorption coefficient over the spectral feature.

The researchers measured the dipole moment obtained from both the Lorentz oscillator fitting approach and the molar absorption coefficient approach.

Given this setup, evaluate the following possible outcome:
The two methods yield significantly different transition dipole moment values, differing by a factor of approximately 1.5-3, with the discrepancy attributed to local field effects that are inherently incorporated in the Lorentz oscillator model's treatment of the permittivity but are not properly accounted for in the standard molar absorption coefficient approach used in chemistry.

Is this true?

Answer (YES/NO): NO